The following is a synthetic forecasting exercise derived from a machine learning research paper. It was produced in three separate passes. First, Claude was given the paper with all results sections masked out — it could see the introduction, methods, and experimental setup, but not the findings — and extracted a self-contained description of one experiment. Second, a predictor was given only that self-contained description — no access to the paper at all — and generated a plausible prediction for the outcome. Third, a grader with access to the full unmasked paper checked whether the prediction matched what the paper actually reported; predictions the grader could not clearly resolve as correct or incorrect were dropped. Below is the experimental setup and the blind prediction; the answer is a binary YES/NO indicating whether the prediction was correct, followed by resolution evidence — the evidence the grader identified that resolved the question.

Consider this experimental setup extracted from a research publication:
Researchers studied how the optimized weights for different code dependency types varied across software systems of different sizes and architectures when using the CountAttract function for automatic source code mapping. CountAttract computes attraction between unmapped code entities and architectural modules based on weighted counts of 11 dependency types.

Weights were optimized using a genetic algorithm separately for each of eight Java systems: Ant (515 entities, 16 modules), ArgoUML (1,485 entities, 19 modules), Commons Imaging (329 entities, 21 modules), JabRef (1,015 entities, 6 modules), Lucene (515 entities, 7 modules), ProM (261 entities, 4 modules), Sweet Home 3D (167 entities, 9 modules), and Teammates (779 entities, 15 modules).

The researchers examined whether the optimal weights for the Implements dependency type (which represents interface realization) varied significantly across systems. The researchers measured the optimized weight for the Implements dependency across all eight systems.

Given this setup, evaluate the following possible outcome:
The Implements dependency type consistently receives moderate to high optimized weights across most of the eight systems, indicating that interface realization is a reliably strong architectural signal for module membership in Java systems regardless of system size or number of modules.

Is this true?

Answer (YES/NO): NO